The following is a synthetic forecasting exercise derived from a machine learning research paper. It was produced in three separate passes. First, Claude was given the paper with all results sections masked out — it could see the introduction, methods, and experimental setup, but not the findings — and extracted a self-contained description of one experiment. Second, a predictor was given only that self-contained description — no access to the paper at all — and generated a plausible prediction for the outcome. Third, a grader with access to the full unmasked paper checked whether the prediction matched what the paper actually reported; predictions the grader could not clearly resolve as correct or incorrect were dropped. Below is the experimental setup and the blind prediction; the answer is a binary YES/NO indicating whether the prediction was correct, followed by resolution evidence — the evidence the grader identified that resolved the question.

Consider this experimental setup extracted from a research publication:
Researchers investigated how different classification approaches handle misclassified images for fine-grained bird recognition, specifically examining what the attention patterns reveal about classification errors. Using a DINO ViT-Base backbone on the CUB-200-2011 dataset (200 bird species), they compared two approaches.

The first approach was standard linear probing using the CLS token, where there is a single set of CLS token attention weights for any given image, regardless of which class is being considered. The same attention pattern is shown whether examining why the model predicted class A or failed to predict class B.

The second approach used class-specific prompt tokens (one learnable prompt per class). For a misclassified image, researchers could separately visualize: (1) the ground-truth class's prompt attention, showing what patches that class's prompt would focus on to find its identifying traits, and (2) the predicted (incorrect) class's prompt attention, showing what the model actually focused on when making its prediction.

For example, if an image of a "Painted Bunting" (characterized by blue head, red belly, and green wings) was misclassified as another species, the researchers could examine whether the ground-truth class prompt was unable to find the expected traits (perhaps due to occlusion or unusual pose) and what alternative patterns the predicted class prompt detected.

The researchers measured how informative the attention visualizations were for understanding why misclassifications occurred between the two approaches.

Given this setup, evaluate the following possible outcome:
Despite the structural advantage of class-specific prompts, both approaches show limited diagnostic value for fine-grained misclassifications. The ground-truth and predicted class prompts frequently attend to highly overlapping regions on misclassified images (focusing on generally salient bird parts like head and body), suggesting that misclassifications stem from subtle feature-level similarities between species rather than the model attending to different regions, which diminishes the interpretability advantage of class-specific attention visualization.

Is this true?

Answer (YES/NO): NO